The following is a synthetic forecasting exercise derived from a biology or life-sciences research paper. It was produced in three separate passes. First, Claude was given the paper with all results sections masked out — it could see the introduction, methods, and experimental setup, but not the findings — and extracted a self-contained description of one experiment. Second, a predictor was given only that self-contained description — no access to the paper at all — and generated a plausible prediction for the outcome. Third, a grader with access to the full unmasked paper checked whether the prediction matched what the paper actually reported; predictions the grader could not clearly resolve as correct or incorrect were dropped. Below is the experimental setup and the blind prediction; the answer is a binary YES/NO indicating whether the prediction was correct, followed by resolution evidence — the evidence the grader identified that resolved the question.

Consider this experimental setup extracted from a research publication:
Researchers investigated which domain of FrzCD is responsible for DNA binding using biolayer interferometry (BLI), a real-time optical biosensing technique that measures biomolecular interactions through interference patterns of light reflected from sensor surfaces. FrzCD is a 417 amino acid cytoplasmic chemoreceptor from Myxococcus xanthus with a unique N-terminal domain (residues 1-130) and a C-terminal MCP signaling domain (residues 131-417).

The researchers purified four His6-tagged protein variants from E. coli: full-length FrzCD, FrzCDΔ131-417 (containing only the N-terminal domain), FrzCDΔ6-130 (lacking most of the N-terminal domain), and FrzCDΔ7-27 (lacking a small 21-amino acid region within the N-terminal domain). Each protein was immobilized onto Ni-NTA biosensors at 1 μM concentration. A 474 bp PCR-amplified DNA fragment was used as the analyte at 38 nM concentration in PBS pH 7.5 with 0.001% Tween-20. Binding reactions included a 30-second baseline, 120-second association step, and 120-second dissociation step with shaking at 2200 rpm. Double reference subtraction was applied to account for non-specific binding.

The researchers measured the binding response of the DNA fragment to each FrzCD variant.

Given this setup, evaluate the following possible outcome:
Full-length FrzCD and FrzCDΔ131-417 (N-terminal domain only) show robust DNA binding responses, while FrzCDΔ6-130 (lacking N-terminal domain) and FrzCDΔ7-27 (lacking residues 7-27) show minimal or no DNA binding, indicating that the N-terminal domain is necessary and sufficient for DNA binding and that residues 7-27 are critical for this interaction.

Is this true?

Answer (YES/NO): NO